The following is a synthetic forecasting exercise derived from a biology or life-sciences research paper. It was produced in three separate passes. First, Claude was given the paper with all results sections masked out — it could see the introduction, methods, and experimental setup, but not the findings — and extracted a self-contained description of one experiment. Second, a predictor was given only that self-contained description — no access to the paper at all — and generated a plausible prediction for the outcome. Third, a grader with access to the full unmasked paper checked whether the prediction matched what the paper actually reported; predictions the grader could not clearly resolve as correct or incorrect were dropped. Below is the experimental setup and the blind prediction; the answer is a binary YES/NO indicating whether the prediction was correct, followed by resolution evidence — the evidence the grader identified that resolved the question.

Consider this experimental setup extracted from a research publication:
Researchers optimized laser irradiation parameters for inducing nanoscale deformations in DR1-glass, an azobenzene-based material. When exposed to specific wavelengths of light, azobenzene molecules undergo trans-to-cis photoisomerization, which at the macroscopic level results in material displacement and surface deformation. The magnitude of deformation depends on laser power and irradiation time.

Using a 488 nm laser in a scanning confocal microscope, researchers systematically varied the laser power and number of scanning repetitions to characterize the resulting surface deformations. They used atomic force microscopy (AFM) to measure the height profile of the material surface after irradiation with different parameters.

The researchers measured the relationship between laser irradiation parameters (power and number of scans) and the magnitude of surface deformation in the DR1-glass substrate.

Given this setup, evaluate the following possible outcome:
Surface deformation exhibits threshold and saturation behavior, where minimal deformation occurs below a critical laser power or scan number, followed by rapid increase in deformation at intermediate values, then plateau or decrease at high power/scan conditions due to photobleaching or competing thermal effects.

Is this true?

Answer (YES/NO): NO